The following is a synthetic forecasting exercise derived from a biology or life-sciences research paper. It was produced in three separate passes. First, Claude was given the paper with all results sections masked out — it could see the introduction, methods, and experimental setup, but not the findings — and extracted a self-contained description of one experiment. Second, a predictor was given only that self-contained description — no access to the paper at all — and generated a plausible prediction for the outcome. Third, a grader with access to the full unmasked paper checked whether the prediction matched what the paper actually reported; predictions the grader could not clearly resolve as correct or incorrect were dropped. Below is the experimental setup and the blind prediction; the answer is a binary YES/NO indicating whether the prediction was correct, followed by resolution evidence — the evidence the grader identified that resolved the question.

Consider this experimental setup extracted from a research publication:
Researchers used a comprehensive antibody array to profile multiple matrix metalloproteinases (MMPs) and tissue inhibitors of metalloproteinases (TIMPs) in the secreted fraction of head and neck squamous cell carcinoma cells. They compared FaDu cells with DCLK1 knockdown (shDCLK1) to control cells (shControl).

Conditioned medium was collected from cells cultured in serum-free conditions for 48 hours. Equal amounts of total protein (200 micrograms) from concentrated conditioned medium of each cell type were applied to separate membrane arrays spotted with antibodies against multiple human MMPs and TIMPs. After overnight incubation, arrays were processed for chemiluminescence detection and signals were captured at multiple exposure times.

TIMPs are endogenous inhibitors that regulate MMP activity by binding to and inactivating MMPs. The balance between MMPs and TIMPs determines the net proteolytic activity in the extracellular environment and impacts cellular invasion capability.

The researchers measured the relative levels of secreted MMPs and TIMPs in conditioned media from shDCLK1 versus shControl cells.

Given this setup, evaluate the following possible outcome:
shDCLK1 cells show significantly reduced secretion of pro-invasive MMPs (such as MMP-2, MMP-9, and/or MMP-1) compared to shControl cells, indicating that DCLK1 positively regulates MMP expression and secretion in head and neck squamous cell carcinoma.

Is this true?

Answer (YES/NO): YES